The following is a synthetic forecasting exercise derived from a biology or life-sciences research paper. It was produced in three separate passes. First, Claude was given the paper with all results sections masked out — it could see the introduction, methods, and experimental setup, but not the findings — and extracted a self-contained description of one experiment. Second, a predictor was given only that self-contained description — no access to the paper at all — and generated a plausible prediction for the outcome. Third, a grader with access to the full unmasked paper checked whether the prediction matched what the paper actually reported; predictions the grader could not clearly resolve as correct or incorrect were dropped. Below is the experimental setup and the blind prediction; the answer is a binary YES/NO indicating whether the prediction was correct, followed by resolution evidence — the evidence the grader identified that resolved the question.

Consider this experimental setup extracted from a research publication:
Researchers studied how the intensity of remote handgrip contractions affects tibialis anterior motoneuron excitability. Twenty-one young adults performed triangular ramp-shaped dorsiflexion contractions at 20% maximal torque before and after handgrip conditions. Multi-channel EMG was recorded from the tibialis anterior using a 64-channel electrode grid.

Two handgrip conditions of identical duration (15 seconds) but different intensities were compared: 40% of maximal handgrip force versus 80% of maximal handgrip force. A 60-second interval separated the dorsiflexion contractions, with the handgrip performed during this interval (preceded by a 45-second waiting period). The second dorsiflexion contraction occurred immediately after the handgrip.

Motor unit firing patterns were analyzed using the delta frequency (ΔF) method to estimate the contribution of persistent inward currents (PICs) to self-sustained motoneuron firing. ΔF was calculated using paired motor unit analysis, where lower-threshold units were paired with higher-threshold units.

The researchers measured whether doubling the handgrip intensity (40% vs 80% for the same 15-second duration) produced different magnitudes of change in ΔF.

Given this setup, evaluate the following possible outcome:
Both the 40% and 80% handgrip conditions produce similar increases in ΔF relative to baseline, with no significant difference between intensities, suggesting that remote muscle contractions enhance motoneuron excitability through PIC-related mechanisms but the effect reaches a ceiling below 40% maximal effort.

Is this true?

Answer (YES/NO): NO